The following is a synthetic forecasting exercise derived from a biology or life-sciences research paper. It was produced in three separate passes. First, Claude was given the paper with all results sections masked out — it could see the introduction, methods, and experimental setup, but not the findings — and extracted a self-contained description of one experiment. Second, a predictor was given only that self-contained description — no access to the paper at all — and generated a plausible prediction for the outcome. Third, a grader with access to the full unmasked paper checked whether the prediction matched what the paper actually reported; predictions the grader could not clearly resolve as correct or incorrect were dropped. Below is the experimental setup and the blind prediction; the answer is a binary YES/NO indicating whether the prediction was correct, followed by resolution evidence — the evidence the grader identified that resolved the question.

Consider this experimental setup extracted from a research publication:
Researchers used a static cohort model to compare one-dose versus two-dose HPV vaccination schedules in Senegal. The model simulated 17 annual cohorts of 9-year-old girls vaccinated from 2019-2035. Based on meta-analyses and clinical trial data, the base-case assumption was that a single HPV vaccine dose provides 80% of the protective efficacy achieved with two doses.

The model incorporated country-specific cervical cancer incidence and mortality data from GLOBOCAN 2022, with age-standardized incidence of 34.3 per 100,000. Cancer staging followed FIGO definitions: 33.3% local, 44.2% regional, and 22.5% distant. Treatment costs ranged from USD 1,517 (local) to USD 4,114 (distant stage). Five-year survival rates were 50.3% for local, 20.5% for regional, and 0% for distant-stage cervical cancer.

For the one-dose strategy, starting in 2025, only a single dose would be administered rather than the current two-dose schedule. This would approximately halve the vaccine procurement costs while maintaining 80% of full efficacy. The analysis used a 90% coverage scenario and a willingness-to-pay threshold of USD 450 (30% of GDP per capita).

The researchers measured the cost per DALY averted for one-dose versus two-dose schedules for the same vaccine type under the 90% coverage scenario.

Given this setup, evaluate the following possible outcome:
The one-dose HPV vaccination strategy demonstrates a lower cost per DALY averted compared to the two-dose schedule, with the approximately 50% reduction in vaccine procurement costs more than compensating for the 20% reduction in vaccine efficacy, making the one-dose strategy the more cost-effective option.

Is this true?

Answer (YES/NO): YES